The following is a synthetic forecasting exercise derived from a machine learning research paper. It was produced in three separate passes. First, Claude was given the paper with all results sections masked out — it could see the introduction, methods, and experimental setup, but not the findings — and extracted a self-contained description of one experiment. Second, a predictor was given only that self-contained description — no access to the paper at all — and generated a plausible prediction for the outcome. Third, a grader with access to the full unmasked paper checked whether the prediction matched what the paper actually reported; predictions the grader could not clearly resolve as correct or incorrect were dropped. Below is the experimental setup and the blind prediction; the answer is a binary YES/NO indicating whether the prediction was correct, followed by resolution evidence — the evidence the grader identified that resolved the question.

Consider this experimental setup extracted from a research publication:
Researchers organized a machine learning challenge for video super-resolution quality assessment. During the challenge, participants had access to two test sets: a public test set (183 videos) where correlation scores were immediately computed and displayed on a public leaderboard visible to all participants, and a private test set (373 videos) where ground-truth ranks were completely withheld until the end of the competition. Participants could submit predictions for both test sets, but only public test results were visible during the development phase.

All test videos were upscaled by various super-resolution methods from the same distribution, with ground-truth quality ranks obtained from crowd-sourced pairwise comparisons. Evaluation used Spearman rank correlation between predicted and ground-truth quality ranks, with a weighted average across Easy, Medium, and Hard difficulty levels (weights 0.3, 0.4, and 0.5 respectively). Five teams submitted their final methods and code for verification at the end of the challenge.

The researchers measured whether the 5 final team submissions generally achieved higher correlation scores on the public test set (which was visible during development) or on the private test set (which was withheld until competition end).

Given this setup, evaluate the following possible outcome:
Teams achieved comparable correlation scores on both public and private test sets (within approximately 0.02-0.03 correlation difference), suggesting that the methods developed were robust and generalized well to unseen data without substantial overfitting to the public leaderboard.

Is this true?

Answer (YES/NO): NO